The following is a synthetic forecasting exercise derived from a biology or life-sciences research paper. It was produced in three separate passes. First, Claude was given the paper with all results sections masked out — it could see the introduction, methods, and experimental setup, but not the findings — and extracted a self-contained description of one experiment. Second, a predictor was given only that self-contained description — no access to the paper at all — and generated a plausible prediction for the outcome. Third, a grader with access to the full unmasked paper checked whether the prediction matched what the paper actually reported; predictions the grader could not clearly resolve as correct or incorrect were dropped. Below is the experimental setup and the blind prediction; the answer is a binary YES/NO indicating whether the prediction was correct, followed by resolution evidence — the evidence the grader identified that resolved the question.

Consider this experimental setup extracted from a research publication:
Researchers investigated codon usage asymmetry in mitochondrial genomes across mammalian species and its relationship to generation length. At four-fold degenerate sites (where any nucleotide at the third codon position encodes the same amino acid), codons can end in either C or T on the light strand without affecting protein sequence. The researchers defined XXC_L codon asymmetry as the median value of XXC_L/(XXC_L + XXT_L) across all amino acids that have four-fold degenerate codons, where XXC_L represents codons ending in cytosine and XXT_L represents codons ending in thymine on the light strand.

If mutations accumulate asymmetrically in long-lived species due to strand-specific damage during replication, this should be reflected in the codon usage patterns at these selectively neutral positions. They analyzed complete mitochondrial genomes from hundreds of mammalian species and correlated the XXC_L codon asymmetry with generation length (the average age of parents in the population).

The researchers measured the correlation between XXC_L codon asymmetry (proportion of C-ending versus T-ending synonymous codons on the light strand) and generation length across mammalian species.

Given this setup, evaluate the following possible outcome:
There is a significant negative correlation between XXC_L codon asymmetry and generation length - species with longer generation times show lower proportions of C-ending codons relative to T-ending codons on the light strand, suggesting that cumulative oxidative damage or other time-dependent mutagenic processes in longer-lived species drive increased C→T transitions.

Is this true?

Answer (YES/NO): NO